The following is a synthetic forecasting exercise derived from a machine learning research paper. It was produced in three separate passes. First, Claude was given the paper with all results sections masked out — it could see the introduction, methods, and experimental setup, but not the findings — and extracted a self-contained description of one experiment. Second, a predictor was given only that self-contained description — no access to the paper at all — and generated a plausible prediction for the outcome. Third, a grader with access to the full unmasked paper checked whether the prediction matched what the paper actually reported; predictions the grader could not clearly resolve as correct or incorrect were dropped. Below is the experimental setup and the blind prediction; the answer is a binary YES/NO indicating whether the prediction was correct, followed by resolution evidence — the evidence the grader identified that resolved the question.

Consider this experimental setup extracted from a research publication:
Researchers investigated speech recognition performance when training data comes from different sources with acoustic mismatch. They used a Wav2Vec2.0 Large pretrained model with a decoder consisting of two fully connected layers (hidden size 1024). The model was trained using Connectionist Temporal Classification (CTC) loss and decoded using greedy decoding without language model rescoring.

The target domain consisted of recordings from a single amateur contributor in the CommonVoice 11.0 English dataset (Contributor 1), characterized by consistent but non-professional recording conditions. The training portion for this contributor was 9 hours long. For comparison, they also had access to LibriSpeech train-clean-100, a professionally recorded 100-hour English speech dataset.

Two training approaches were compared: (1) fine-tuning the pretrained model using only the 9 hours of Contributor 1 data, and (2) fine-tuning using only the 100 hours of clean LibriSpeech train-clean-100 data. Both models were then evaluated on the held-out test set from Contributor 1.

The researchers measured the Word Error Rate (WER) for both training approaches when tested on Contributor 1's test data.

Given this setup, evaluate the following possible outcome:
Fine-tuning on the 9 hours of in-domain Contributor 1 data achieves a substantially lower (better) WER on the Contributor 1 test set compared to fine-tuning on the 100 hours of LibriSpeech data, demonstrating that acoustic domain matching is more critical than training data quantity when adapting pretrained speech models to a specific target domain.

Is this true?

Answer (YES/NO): YES